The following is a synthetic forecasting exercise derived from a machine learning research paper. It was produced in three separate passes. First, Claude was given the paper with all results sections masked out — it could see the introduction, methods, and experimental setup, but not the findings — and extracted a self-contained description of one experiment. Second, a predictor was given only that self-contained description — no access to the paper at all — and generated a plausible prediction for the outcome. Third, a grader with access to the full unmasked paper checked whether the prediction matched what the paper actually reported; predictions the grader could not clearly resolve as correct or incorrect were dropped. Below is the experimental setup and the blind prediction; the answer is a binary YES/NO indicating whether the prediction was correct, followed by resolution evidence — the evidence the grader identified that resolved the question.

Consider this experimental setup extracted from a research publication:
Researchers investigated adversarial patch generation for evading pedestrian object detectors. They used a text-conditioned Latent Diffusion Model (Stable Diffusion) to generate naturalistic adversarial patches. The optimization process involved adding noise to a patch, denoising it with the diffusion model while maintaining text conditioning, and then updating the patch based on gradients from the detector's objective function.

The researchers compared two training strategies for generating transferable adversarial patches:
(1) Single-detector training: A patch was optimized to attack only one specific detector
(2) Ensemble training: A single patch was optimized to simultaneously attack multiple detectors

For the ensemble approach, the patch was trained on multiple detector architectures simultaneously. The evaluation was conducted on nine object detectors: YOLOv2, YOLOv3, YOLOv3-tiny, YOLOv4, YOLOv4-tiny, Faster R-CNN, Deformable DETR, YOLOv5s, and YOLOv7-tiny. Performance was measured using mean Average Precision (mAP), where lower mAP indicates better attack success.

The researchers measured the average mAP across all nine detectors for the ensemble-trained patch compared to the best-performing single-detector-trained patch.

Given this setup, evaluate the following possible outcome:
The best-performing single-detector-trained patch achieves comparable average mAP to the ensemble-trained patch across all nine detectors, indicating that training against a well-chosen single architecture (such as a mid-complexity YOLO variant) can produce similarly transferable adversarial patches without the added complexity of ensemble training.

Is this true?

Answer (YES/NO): NO